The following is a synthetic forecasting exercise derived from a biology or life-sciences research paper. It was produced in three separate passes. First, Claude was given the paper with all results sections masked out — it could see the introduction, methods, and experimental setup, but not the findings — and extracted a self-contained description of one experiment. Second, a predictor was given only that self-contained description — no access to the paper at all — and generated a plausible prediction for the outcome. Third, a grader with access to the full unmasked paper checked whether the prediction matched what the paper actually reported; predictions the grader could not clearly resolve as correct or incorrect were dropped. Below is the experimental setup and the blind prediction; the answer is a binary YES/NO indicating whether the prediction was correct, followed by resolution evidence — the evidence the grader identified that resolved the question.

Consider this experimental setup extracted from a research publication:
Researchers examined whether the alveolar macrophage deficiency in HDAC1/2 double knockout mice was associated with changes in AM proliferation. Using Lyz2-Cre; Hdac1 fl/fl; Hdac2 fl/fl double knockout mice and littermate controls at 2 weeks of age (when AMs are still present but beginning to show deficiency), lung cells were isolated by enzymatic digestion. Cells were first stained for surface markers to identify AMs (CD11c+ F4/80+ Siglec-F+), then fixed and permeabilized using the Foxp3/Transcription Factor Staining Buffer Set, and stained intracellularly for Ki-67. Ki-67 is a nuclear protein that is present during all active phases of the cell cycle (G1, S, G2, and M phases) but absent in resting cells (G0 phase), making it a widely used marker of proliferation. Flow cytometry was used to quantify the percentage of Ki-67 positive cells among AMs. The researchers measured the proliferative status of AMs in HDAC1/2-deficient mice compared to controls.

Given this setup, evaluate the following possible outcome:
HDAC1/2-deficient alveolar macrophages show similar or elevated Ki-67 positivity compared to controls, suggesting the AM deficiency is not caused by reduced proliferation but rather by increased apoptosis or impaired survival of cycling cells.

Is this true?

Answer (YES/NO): YES